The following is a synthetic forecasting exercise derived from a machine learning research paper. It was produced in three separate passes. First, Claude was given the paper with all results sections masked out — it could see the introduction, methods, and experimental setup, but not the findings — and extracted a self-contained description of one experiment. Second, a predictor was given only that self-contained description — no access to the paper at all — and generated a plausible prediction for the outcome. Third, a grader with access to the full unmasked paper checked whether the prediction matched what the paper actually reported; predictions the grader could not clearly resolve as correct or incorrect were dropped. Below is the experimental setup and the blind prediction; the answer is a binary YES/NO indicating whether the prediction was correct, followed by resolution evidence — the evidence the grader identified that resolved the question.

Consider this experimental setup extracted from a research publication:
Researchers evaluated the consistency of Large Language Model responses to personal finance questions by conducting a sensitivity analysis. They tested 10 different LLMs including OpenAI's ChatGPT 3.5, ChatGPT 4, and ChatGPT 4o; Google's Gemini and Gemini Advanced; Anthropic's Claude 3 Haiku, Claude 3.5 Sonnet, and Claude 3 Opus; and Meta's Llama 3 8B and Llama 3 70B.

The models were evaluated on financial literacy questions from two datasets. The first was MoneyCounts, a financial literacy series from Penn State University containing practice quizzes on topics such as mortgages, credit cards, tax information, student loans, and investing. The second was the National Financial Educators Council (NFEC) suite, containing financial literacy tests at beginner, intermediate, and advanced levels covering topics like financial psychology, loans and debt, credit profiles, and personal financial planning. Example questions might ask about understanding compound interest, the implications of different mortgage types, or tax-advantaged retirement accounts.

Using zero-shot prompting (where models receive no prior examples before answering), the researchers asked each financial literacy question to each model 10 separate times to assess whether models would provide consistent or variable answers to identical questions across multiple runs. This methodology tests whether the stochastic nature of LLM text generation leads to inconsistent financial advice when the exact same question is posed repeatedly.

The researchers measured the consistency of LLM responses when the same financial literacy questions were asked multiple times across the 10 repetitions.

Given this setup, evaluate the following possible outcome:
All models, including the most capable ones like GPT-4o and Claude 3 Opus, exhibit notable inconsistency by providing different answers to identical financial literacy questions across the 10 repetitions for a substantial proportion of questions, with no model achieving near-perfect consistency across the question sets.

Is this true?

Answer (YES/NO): NO